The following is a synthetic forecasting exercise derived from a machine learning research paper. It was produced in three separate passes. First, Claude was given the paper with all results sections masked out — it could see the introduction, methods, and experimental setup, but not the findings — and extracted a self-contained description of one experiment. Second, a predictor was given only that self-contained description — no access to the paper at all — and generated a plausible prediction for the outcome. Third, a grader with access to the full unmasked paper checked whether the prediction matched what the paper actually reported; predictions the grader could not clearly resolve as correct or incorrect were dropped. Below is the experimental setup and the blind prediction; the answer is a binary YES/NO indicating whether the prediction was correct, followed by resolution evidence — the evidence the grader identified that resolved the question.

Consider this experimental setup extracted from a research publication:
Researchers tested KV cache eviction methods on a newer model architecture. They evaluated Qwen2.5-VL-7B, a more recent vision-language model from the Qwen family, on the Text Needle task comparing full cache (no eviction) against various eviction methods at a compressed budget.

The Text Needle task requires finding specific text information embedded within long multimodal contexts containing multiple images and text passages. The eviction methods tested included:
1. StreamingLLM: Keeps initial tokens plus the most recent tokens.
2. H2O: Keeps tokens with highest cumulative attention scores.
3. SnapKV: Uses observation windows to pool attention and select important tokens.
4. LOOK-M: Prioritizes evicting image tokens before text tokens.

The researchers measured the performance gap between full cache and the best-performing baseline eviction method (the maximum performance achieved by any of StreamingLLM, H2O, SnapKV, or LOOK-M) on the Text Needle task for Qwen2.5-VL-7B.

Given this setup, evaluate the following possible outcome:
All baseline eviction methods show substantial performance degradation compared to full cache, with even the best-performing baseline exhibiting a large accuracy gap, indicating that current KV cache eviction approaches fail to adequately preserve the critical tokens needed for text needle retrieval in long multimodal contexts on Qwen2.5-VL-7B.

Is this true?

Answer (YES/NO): YES